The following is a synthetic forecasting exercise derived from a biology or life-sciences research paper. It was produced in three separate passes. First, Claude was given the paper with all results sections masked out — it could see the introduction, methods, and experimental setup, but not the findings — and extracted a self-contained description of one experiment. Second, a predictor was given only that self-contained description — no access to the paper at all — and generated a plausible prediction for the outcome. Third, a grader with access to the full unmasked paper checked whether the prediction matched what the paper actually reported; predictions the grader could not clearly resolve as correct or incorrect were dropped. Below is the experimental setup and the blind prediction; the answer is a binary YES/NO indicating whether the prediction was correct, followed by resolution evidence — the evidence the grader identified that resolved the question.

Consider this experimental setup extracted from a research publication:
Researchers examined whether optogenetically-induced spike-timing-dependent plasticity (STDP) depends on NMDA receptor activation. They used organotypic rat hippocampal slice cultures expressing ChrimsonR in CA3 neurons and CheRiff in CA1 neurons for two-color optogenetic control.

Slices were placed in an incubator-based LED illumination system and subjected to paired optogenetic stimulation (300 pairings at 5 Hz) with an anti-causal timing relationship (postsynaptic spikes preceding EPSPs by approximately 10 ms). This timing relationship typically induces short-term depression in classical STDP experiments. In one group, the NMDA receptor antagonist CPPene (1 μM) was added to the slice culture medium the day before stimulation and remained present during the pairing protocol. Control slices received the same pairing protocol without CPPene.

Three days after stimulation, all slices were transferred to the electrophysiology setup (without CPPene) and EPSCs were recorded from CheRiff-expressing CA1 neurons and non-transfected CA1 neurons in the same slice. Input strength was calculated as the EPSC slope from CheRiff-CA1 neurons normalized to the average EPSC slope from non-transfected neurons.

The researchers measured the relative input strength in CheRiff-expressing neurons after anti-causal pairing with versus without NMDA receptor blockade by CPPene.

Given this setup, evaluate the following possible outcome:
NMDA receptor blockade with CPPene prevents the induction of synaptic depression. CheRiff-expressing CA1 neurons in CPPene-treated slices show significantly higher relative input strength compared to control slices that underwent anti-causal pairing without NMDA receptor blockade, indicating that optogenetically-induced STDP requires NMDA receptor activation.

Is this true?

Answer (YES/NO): NO